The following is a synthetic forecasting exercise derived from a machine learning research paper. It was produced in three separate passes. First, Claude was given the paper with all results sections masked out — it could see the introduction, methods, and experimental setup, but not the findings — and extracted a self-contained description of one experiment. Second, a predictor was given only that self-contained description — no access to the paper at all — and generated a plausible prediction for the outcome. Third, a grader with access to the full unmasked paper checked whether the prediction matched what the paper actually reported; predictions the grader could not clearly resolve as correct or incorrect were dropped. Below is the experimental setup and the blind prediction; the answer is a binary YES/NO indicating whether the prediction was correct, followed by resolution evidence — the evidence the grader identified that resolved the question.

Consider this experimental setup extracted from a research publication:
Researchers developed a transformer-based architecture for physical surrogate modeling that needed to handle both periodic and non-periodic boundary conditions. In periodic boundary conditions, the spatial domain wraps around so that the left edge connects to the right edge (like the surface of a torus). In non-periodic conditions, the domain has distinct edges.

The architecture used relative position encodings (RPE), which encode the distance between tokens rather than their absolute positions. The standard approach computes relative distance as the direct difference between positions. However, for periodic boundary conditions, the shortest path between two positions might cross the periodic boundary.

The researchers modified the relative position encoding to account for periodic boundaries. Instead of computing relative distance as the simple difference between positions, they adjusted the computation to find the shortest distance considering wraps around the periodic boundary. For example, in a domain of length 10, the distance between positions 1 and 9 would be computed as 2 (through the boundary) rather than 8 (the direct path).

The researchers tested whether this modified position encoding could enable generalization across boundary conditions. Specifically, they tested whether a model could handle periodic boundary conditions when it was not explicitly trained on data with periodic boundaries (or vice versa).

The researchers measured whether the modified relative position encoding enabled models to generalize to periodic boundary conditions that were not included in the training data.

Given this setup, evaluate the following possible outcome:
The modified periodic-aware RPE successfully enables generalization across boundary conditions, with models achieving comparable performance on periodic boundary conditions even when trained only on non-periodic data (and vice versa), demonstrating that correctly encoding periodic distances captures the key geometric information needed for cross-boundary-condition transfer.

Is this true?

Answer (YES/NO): YES